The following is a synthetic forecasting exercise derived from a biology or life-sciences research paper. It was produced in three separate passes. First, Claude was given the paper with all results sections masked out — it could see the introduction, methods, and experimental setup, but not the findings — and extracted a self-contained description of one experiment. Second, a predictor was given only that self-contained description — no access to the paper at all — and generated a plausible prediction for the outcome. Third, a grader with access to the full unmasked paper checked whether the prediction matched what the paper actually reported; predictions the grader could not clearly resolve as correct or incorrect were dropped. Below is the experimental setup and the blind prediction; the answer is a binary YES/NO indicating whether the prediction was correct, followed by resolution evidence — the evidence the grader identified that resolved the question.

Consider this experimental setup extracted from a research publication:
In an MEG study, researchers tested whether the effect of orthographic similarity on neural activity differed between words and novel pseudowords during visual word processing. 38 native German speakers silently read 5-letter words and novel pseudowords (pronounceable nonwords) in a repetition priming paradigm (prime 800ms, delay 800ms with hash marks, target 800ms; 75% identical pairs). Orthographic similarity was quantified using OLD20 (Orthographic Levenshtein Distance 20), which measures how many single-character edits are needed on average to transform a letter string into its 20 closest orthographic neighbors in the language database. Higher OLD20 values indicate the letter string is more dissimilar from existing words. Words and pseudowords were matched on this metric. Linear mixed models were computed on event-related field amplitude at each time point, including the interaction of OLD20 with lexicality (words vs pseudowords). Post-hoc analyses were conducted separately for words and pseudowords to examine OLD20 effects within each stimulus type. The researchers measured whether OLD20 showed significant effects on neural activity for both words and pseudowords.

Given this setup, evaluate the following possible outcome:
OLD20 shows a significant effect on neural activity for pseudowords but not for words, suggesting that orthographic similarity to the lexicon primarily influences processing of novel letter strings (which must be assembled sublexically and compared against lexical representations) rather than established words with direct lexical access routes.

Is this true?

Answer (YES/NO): NO